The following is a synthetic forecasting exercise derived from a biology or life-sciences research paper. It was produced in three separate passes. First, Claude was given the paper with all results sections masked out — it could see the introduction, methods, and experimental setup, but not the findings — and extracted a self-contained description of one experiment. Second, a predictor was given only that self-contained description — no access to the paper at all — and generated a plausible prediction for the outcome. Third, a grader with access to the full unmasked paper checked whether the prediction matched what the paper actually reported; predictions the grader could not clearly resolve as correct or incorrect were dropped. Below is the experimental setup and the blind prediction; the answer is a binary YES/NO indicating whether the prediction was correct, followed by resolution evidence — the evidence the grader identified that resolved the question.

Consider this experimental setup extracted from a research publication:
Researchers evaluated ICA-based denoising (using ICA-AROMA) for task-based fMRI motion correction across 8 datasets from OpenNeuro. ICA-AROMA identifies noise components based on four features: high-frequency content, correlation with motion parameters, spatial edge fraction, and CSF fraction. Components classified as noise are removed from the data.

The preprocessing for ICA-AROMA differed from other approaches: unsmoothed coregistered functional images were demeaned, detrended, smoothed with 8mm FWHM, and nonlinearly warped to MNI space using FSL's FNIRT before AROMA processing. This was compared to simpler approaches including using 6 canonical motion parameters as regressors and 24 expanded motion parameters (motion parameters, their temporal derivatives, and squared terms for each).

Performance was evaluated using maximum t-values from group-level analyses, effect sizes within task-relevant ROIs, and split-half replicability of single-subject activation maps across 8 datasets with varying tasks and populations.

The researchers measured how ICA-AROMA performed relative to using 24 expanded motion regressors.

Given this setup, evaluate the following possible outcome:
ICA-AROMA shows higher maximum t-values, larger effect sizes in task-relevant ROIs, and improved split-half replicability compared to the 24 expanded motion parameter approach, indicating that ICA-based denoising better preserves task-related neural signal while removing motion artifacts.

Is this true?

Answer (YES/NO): NO